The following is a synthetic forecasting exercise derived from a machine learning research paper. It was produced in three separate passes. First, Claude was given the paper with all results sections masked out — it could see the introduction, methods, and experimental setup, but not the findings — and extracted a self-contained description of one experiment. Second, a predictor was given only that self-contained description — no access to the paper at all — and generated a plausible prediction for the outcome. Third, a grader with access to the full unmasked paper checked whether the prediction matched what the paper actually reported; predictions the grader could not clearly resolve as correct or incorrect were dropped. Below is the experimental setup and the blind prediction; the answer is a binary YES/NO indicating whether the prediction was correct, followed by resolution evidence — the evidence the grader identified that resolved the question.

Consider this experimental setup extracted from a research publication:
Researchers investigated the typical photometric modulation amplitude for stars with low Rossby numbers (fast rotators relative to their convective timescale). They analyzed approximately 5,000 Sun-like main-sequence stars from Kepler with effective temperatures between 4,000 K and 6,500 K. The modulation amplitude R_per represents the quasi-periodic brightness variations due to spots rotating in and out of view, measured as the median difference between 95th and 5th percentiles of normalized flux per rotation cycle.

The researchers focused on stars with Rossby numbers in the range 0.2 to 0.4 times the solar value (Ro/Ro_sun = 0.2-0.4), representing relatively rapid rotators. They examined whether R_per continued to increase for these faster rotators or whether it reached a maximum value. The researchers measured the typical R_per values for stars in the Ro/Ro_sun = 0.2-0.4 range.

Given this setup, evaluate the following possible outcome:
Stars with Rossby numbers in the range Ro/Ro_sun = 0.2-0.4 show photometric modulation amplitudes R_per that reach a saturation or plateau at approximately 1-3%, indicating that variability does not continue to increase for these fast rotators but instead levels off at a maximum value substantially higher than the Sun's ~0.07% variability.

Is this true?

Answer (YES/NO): YES